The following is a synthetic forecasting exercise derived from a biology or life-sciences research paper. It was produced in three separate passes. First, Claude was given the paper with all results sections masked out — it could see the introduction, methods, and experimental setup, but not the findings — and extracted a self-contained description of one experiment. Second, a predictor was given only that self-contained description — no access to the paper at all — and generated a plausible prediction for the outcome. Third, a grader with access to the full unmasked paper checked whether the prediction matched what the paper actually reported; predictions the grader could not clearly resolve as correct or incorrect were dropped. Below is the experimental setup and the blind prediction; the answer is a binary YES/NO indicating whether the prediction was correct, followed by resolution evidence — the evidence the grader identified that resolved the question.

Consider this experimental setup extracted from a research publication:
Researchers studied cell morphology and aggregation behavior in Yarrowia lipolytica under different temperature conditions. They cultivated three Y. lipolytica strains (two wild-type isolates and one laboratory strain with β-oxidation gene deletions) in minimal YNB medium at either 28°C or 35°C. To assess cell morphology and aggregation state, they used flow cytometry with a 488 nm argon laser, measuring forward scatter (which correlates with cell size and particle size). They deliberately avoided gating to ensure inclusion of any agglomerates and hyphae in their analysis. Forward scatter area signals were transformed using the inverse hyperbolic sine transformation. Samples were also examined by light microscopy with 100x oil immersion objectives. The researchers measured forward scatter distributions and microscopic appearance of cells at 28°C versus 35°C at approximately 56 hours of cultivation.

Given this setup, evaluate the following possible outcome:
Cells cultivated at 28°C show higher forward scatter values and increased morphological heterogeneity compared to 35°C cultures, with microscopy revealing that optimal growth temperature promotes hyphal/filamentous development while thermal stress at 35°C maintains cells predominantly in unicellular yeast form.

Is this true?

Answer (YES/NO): NO